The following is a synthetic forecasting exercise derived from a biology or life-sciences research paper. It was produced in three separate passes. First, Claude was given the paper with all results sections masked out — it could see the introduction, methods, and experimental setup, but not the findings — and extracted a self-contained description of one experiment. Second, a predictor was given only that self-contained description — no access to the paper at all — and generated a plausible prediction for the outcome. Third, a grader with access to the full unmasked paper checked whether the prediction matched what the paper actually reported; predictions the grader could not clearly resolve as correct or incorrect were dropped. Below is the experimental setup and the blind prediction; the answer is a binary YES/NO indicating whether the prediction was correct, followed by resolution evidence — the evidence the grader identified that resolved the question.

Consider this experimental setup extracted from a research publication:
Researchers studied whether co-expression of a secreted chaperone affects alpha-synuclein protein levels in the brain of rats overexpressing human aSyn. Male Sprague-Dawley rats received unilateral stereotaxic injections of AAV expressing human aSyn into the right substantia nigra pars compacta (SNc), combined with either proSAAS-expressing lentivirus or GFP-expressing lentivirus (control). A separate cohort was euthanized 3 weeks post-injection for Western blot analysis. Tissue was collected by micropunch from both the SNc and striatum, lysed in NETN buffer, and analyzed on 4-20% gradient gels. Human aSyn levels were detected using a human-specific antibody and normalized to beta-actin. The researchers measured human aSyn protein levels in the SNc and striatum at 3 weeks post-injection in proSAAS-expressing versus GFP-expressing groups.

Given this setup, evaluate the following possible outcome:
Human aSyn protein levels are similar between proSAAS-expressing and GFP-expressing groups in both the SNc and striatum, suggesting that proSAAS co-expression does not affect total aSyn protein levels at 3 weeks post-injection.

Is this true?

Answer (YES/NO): NO